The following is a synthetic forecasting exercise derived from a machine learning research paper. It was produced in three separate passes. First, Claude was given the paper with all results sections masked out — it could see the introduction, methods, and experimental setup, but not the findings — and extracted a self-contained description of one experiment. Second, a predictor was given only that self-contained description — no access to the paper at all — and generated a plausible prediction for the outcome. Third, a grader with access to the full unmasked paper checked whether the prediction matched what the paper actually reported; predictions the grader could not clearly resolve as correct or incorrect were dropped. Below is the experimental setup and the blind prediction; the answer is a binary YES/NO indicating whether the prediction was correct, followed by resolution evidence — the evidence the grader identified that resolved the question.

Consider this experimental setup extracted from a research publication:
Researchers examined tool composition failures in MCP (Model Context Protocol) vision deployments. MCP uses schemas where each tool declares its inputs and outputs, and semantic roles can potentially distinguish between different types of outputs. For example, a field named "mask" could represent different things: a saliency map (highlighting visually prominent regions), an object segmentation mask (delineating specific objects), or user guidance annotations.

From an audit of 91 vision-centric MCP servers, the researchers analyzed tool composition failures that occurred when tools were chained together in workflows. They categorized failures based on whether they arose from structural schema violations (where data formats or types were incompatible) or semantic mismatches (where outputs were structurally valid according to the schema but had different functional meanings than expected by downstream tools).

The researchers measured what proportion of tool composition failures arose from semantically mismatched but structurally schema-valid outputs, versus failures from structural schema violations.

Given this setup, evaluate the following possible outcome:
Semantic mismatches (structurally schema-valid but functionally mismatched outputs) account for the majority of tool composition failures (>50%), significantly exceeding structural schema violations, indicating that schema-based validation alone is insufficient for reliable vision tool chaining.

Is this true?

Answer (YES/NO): YES